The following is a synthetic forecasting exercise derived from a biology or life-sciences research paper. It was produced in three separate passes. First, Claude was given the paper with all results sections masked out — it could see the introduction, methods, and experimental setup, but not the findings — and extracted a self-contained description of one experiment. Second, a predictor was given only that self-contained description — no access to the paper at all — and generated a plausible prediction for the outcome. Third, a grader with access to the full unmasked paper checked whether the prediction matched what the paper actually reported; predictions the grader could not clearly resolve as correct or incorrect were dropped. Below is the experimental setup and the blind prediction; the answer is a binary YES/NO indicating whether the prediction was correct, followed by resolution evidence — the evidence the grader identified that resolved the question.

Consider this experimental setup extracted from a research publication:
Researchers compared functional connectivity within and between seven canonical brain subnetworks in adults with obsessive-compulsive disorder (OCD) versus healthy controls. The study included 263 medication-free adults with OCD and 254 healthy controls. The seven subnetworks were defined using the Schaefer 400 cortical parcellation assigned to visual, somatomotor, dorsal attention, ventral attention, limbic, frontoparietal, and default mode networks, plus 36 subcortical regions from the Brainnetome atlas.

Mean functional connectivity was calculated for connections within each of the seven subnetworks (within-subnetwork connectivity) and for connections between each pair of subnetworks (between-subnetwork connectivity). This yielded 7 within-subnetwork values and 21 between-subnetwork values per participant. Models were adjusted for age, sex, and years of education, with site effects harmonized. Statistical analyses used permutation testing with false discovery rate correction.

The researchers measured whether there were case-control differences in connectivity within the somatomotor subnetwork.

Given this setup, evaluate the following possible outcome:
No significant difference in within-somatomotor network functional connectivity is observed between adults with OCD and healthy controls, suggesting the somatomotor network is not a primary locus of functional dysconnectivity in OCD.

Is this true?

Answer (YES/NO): YES